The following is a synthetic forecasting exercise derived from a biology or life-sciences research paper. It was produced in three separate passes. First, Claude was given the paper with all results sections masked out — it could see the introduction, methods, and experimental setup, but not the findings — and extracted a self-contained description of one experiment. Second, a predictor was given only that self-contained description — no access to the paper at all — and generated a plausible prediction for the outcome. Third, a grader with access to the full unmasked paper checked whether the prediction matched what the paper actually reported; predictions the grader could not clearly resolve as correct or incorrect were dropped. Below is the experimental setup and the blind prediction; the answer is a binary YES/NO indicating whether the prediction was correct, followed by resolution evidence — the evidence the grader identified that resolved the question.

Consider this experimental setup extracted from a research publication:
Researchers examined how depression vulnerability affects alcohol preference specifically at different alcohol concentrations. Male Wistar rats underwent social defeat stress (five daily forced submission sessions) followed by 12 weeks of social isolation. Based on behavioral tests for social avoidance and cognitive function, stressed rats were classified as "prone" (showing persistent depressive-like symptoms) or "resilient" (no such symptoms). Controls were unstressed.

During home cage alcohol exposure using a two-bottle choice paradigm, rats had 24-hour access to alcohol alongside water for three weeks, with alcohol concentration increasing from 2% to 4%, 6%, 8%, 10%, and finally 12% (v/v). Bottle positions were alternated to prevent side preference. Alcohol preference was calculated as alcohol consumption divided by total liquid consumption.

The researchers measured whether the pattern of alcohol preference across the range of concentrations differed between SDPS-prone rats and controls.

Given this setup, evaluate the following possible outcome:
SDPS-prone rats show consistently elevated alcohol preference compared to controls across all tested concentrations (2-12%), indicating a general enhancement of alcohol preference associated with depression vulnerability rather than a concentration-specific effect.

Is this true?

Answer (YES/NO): NO